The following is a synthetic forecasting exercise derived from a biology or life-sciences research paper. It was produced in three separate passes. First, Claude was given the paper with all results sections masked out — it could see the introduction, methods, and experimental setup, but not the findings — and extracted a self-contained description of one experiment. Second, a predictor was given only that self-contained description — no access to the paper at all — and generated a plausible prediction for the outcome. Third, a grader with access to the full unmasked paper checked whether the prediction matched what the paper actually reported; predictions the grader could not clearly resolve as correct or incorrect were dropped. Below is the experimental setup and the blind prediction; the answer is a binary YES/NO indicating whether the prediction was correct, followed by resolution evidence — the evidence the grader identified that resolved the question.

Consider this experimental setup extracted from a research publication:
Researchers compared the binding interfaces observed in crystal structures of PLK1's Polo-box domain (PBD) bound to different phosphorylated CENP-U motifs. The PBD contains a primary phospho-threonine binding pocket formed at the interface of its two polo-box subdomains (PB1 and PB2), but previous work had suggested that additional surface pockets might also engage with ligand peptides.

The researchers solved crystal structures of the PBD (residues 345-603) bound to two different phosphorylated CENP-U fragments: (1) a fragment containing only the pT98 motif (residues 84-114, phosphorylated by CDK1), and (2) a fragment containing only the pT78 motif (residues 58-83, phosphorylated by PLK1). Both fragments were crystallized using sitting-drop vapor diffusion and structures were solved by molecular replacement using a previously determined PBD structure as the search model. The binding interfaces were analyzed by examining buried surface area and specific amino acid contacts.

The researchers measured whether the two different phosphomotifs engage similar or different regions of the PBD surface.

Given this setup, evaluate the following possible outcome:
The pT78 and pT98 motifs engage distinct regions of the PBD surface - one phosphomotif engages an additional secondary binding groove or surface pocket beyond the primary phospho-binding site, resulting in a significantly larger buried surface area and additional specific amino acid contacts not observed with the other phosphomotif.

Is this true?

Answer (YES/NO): YES